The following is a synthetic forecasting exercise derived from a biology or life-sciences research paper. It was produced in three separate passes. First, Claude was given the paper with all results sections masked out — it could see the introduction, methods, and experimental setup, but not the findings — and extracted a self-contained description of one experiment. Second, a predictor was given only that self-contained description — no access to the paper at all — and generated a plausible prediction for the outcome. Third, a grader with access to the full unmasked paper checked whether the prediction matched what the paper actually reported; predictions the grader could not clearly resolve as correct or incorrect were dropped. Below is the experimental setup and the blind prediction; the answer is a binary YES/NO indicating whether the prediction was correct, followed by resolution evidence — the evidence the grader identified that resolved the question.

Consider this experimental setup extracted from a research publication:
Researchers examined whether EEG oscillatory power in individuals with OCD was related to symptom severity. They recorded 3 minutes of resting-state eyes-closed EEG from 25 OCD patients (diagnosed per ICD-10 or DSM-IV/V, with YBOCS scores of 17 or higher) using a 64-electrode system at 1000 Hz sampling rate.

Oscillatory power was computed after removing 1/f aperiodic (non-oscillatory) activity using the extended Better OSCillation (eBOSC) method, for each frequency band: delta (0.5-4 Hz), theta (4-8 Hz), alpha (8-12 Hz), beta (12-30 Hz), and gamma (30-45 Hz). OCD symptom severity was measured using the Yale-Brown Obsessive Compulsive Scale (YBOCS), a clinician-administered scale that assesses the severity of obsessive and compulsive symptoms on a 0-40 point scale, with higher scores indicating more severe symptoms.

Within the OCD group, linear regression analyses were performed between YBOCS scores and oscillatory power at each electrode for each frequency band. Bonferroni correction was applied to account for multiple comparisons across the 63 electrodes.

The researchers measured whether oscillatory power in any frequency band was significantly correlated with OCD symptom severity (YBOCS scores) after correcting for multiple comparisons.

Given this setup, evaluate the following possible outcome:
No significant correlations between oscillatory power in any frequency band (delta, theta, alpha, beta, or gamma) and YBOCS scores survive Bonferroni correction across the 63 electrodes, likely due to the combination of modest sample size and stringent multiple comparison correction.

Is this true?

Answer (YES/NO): YES